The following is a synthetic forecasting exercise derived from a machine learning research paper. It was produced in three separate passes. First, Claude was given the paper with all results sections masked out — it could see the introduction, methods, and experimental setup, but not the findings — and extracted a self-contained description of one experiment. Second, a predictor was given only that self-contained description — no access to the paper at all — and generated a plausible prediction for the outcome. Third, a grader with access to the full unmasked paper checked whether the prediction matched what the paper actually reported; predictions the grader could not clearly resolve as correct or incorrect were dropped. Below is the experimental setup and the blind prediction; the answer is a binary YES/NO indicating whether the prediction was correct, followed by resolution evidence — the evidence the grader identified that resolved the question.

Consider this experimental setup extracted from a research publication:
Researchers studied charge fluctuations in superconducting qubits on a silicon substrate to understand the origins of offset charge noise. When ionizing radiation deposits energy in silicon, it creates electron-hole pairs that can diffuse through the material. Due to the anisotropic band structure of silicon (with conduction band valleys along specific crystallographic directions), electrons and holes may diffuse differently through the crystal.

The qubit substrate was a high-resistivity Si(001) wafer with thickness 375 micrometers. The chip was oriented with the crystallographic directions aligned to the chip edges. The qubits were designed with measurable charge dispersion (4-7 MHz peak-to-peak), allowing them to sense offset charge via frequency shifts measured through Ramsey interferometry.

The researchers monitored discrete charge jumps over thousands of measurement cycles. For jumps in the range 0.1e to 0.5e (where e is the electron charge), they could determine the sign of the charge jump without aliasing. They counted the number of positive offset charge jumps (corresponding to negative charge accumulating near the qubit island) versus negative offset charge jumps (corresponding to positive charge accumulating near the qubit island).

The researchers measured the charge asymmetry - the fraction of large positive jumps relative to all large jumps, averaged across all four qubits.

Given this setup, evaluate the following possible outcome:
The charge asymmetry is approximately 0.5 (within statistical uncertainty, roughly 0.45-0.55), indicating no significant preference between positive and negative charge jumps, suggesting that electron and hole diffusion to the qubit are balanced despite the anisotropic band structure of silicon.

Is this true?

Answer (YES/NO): NO